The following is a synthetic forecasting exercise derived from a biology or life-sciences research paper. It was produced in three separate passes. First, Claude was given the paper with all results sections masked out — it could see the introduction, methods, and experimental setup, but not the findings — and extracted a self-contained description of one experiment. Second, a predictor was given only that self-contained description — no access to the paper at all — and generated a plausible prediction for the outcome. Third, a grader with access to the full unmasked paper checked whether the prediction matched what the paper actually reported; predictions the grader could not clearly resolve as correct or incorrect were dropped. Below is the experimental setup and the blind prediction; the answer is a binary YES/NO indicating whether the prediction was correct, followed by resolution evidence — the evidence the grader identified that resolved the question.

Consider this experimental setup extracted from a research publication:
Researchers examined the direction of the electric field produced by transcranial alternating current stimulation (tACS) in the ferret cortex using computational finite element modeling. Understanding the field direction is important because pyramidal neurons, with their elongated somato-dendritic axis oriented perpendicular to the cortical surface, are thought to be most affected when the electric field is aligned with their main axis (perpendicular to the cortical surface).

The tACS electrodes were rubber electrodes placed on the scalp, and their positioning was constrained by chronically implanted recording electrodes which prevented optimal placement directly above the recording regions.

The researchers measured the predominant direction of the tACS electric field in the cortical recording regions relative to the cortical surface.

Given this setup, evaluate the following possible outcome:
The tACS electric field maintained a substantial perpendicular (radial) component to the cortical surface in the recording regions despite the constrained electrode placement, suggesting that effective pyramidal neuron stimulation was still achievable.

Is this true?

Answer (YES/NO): NO